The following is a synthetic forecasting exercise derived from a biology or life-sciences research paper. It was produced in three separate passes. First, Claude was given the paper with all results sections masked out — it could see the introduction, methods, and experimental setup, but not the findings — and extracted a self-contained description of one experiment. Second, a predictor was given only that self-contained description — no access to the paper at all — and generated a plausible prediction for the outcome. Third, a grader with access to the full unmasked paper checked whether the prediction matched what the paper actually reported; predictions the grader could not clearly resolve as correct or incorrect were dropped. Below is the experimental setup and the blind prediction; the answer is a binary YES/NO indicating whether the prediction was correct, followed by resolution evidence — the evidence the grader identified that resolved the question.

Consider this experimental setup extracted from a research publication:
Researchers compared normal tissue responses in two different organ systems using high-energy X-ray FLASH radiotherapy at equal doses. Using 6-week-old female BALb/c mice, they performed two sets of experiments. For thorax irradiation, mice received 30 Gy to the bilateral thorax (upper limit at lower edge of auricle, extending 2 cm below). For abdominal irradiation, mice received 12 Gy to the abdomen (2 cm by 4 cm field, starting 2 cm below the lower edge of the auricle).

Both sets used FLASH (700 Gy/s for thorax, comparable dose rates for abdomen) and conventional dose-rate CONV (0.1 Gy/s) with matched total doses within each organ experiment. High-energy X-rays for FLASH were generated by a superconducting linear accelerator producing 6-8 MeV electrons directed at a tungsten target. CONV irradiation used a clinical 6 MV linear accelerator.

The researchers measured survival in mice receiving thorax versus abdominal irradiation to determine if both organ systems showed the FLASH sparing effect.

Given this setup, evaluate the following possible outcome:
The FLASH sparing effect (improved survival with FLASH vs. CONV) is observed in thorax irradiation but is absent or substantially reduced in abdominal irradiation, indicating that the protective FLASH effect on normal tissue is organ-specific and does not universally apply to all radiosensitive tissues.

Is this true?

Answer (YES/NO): YES